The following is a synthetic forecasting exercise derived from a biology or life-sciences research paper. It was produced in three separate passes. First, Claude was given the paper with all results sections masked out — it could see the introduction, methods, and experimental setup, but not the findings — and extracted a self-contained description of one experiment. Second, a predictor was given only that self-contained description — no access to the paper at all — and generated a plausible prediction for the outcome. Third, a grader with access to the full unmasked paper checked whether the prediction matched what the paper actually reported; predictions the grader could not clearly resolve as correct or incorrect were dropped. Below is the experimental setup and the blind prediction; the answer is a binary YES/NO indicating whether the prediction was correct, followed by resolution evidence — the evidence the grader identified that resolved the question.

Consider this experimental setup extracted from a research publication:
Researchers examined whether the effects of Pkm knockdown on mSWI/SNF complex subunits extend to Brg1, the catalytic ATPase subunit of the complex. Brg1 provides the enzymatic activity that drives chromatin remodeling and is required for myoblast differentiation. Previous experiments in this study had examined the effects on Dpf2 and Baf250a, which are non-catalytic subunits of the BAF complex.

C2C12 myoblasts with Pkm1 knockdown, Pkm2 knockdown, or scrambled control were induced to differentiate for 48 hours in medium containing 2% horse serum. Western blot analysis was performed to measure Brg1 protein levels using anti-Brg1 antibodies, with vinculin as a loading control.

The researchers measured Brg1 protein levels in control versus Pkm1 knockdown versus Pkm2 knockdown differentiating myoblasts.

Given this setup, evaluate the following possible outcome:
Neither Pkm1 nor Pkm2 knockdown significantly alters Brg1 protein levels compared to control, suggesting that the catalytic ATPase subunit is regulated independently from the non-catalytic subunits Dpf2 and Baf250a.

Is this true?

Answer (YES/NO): NO